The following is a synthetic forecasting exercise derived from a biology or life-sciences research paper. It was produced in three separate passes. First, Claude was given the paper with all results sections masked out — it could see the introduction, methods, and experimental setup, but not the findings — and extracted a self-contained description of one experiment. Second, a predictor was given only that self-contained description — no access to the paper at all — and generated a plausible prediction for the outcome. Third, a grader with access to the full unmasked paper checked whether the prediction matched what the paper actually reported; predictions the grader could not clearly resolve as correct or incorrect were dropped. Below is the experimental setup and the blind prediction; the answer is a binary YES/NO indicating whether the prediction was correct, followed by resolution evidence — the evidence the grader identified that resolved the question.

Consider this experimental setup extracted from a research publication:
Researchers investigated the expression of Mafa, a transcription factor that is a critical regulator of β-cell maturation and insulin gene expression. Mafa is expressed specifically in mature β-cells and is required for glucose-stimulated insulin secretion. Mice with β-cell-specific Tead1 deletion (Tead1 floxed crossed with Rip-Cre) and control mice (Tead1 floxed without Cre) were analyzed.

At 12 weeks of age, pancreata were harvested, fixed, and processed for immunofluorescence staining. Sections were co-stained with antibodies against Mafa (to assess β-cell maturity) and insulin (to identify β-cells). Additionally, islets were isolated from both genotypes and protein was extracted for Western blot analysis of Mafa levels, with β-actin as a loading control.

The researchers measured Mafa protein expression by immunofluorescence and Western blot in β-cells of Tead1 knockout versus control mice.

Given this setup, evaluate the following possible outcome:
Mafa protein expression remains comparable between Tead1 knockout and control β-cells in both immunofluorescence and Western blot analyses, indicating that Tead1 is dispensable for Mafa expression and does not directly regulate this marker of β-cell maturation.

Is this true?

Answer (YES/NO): NO